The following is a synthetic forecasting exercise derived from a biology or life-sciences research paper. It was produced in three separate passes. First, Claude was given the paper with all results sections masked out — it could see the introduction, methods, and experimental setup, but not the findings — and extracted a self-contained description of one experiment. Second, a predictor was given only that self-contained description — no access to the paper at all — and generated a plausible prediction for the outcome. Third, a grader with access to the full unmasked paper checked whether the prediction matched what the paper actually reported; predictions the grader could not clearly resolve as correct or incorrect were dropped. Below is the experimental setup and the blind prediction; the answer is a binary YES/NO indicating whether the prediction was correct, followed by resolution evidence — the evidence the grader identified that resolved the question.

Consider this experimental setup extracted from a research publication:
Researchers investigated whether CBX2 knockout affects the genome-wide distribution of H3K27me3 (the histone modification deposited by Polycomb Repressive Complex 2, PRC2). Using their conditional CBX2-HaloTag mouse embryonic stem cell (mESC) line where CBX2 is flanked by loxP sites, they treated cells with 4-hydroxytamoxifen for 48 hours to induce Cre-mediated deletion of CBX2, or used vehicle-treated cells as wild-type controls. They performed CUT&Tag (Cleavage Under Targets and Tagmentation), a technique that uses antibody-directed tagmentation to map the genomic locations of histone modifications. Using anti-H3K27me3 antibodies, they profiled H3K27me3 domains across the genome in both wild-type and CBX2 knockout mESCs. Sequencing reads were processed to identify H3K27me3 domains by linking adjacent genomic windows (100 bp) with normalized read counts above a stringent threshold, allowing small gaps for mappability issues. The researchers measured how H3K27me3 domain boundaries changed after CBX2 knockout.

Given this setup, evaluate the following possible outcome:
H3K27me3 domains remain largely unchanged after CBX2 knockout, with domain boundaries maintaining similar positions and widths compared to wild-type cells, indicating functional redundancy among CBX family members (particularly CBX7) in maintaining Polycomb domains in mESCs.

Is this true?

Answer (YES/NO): NO